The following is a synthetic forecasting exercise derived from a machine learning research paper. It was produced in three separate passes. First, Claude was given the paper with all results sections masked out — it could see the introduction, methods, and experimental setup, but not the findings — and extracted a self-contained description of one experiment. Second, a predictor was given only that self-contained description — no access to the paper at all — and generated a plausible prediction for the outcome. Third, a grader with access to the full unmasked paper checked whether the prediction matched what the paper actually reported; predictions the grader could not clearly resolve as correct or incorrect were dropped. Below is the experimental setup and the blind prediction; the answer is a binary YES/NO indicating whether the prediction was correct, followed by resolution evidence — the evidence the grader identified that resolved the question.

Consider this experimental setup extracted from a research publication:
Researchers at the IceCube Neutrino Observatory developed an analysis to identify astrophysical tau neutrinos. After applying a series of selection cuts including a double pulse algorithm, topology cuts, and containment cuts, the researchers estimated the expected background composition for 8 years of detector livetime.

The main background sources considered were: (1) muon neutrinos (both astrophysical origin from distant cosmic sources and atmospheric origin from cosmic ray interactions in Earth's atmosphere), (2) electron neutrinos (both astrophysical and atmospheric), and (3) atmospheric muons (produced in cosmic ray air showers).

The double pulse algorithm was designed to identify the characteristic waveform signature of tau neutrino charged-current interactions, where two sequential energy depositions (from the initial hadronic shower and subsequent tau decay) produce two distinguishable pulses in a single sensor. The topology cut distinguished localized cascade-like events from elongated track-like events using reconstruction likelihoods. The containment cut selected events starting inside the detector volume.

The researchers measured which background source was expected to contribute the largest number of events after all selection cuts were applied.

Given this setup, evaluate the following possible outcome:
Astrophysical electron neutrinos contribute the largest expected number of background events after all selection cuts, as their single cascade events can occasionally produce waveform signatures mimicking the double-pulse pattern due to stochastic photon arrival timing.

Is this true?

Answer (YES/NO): NO